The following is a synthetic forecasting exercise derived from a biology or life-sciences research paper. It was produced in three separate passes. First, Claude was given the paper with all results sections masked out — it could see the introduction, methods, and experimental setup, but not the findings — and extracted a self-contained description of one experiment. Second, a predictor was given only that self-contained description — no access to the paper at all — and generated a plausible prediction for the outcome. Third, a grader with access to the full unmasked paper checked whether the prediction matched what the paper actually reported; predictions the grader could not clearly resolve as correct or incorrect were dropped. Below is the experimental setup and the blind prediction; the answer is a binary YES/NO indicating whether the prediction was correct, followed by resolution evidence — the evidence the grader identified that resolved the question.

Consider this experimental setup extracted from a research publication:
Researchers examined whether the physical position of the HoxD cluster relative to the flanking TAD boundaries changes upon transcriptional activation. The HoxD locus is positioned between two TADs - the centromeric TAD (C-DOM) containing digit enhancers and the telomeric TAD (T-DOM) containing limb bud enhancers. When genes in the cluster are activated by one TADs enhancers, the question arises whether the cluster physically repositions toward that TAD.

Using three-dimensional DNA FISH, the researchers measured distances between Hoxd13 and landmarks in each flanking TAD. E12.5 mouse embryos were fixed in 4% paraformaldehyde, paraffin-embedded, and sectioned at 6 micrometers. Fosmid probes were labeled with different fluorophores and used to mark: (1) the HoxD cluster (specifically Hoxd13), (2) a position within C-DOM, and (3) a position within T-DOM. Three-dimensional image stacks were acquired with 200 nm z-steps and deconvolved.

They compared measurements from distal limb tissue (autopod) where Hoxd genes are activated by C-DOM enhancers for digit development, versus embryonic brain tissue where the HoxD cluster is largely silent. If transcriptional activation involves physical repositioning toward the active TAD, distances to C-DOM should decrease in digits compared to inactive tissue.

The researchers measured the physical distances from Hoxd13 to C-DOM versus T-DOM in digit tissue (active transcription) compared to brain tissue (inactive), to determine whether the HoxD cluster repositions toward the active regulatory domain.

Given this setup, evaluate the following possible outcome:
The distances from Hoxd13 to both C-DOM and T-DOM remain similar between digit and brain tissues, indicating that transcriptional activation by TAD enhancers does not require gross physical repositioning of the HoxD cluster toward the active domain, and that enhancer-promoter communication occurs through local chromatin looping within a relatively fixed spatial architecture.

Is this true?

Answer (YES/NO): NO